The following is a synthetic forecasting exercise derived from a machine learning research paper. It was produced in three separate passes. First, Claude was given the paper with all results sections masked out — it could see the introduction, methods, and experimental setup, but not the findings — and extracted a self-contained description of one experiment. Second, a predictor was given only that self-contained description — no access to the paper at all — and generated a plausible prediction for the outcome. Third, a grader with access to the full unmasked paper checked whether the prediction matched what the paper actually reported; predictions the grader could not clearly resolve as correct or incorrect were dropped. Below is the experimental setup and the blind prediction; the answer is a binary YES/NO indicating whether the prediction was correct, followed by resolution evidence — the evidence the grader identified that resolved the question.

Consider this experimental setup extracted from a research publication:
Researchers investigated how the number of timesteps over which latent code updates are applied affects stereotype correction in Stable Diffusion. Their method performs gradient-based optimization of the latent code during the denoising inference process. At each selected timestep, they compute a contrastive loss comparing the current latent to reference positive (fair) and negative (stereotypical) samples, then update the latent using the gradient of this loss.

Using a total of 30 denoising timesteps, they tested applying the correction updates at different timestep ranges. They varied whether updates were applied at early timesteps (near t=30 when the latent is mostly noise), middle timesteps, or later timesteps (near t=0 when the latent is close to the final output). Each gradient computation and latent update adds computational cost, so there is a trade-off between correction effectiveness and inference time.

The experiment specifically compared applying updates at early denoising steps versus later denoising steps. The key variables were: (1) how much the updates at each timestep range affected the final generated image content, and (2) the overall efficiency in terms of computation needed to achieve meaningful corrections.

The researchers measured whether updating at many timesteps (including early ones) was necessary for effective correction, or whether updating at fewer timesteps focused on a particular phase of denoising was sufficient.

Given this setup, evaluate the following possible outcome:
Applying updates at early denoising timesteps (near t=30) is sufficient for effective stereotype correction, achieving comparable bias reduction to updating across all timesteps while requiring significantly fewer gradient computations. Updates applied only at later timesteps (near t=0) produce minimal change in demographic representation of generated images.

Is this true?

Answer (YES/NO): NO